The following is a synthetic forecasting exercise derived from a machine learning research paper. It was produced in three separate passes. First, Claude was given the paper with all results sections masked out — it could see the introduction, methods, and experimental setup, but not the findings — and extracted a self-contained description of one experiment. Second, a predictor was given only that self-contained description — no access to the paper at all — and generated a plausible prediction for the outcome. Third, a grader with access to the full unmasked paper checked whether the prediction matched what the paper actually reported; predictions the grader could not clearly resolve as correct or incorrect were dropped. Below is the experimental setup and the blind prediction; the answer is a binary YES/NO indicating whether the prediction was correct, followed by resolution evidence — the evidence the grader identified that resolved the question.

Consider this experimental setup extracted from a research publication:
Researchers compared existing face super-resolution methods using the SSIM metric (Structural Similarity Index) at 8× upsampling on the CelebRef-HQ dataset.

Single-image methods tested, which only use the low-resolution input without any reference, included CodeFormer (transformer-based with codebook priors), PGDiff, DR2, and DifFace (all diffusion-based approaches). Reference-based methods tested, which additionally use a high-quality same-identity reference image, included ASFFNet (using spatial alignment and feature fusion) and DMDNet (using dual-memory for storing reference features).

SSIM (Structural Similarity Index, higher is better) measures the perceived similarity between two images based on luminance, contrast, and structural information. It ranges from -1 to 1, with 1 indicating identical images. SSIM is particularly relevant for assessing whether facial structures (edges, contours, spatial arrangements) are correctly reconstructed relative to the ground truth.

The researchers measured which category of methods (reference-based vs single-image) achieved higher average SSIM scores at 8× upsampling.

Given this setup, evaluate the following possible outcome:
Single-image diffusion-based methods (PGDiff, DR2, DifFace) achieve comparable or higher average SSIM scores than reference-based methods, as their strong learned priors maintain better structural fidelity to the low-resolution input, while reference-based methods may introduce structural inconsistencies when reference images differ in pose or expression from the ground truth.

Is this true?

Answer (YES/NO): YES